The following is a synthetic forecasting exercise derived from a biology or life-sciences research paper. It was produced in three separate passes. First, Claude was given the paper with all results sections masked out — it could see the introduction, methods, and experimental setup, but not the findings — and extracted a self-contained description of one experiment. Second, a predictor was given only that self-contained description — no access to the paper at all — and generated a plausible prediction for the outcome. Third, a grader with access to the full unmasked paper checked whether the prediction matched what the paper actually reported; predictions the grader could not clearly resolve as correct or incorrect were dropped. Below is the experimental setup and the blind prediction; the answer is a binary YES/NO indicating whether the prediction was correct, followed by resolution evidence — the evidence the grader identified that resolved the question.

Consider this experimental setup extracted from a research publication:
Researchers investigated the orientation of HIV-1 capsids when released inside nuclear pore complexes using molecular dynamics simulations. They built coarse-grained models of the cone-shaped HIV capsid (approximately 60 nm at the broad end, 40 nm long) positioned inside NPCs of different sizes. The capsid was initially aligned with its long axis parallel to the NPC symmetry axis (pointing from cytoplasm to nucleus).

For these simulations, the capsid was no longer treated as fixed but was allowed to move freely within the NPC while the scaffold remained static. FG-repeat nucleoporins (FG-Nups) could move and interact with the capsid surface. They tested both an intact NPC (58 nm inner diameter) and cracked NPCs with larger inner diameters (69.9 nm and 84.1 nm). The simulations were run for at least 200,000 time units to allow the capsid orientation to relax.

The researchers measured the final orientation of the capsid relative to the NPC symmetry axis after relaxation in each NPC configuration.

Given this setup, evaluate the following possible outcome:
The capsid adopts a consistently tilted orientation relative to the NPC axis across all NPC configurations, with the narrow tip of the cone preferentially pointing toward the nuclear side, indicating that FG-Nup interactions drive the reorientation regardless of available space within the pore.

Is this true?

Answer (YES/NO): NO